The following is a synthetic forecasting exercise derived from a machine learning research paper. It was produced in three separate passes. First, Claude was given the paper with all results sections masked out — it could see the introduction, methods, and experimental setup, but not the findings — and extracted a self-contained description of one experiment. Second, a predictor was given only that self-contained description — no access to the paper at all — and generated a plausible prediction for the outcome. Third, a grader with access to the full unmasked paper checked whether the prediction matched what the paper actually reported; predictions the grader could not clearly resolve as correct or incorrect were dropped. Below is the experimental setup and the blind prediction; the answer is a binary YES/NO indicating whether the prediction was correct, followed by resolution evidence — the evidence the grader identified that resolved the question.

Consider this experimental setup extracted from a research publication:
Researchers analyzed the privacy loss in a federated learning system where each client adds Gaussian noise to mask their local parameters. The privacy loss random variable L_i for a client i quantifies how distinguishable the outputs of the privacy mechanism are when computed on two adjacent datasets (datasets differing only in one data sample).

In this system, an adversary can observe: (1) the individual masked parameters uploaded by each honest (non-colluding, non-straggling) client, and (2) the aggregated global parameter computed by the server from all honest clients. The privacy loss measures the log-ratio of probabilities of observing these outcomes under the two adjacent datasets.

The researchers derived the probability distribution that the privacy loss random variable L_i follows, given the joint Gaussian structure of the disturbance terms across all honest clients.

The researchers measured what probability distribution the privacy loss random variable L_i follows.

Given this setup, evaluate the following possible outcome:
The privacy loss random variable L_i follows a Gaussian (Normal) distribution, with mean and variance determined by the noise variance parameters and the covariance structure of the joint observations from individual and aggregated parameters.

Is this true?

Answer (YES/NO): YES